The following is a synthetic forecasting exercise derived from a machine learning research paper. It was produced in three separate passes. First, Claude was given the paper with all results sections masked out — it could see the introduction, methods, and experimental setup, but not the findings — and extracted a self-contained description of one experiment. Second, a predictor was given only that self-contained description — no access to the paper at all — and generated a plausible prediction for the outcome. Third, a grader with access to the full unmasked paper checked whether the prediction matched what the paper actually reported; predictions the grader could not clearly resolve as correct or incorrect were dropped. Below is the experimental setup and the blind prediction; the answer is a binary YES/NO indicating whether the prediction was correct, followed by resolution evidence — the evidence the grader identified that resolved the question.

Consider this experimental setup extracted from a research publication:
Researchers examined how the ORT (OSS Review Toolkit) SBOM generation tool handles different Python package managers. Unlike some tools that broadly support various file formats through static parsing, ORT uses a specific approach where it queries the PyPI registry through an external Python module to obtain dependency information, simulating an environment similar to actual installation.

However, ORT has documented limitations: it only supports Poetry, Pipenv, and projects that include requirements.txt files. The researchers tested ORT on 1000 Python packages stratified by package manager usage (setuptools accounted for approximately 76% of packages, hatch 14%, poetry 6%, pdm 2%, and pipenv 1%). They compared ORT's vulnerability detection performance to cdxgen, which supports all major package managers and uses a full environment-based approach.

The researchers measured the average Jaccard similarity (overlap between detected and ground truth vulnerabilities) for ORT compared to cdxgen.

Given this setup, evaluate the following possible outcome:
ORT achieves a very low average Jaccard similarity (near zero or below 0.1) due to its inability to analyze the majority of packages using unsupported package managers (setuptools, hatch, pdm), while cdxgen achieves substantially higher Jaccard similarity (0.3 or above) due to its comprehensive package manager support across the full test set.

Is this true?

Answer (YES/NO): NO